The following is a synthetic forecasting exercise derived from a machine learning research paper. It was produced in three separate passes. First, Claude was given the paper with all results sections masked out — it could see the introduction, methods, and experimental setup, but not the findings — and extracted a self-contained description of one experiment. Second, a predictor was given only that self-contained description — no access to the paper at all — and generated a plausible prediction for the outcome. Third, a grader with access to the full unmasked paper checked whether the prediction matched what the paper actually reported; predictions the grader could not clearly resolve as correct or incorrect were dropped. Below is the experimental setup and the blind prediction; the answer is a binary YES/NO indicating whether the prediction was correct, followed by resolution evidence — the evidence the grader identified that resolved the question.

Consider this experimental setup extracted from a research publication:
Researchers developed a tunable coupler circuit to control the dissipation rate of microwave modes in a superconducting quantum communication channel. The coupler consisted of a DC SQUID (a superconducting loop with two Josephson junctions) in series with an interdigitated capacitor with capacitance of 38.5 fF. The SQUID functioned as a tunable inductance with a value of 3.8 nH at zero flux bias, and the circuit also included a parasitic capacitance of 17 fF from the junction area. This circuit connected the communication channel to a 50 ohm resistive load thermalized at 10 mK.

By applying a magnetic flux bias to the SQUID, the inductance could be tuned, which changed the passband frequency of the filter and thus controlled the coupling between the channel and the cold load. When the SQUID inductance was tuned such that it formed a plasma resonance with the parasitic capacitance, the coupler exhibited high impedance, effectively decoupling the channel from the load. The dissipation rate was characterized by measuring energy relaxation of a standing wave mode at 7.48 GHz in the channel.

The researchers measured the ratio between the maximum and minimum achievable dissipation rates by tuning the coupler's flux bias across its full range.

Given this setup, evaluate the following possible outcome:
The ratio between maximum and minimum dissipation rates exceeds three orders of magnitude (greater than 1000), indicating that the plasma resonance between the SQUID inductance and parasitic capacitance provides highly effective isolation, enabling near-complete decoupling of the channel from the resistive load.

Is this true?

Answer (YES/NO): NO